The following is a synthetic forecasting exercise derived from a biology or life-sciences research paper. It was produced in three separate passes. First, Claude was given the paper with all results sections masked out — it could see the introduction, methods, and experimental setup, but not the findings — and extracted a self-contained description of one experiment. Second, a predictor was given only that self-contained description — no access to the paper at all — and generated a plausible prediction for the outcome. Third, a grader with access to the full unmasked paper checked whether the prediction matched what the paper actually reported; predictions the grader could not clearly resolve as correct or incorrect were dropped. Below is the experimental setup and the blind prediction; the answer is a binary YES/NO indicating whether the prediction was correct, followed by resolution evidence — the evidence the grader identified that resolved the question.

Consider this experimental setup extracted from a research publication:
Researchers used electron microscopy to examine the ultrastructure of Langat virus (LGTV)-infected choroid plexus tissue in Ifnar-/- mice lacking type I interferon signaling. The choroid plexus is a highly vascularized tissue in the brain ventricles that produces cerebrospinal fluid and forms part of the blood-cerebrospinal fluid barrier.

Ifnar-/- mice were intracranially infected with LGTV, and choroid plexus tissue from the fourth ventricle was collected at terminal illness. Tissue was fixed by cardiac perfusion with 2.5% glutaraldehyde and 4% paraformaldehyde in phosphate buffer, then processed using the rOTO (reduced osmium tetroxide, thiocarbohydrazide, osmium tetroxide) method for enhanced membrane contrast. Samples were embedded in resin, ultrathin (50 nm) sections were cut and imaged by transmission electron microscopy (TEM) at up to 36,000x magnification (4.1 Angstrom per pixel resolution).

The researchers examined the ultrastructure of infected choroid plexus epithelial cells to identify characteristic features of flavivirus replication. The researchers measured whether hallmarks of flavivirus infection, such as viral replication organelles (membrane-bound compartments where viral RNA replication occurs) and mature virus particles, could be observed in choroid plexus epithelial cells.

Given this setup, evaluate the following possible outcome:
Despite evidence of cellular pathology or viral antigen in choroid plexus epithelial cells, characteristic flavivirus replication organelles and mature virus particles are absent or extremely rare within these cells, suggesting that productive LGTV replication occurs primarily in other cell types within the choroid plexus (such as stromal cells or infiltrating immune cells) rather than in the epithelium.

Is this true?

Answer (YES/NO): NO